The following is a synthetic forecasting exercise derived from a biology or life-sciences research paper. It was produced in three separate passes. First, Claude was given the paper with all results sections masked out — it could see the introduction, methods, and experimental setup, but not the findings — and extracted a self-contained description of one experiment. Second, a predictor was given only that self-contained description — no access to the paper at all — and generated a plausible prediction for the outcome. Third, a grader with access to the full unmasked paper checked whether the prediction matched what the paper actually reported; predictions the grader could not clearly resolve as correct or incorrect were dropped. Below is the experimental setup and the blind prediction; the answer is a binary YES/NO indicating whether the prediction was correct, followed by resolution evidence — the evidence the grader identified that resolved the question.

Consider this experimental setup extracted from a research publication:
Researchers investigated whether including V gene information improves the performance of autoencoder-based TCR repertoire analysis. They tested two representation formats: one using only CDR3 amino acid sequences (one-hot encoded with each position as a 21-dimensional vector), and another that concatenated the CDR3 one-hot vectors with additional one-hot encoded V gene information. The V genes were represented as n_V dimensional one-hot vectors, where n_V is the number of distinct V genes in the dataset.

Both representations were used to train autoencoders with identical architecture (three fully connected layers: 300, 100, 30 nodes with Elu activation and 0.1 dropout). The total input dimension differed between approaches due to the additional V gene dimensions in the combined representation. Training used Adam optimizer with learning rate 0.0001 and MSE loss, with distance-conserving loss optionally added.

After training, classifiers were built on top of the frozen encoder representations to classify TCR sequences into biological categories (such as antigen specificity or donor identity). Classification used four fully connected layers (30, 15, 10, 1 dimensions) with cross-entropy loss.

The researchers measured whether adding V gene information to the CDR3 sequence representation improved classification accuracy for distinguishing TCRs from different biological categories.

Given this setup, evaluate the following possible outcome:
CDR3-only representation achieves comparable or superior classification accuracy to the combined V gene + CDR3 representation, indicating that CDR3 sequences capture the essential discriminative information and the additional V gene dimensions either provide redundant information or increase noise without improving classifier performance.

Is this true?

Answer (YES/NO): NO